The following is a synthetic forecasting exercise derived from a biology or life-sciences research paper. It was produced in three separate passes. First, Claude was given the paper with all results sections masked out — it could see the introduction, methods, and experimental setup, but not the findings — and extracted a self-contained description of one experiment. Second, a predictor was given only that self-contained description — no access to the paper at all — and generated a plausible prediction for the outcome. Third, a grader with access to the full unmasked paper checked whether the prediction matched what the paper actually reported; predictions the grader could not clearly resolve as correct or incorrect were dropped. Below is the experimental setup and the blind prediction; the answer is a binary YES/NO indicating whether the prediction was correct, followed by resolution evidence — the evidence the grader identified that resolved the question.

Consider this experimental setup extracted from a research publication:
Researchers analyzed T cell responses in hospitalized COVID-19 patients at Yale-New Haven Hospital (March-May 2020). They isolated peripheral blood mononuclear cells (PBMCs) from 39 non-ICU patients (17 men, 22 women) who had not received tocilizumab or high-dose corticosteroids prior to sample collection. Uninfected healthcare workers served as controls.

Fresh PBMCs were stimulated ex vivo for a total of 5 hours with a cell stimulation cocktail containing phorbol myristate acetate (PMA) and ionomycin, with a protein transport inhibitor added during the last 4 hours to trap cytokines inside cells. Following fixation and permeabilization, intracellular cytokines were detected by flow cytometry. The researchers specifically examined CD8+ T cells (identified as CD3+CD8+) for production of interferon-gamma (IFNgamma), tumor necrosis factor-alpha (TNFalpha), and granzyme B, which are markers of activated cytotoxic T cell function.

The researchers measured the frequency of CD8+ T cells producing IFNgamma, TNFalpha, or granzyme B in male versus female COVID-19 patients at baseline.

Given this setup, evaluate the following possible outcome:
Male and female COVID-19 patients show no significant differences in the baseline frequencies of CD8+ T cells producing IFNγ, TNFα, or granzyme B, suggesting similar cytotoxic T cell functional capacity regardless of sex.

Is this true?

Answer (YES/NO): YES